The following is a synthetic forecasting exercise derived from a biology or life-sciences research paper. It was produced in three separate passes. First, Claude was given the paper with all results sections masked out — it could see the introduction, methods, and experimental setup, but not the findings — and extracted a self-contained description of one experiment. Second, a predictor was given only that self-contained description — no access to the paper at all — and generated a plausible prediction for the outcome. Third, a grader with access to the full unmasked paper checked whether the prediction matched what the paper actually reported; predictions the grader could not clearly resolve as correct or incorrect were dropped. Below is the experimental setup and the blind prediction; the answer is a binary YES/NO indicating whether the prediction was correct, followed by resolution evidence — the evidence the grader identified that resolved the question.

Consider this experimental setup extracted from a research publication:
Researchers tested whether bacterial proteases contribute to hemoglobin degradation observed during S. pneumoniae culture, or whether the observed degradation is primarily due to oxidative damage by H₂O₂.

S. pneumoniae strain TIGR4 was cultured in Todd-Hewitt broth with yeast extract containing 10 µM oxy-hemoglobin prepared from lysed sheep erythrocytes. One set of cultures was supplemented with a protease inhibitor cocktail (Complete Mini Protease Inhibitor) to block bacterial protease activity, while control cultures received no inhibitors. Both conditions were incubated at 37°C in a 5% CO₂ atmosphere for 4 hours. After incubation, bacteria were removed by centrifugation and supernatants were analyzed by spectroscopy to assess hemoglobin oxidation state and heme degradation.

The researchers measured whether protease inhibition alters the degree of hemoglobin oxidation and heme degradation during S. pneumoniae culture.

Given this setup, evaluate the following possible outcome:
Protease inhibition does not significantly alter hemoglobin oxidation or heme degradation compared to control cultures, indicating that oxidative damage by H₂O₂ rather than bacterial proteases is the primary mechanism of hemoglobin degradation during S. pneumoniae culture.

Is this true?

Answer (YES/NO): YES